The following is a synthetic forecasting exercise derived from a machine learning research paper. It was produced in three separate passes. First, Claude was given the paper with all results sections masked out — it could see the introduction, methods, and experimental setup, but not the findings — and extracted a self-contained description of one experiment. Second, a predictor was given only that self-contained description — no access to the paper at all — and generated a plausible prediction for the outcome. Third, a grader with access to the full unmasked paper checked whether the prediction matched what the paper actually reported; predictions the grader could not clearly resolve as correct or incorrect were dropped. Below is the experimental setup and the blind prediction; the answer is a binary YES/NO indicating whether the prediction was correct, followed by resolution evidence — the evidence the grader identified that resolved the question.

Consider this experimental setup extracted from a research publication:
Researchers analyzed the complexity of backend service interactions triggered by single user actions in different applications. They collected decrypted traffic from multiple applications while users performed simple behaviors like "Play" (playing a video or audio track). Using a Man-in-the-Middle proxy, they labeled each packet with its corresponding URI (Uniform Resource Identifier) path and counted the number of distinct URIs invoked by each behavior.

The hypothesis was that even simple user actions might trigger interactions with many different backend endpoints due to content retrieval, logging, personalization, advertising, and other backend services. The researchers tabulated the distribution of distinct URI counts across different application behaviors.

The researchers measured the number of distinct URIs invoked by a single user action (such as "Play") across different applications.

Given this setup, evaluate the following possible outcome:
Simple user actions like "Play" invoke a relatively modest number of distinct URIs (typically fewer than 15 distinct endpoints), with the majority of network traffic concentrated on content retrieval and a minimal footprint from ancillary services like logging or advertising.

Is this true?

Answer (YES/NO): NO